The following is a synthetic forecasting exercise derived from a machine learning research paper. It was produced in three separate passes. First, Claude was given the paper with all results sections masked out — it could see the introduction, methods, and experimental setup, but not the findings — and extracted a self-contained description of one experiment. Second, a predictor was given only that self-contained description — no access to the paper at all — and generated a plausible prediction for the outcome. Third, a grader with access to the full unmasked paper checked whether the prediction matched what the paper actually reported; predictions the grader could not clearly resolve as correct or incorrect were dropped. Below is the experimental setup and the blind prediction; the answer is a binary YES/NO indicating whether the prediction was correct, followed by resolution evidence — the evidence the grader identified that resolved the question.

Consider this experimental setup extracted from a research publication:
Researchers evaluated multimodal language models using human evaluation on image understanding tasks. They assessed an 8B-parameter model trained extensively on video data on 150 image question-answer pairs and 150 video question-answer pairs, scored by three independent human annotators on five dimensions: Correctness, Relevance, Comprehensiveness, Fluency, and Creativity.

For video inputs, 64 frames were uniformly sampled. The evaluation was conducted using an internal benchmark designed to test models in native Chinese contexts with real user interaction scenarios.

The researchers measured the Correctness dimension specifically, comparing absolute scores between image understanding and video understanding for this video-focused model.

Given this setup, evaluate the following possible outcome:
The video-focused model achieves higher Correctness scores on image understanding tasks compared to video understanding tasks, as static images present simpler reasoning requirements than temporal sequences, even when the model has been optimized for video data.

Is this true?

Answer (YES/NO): YES